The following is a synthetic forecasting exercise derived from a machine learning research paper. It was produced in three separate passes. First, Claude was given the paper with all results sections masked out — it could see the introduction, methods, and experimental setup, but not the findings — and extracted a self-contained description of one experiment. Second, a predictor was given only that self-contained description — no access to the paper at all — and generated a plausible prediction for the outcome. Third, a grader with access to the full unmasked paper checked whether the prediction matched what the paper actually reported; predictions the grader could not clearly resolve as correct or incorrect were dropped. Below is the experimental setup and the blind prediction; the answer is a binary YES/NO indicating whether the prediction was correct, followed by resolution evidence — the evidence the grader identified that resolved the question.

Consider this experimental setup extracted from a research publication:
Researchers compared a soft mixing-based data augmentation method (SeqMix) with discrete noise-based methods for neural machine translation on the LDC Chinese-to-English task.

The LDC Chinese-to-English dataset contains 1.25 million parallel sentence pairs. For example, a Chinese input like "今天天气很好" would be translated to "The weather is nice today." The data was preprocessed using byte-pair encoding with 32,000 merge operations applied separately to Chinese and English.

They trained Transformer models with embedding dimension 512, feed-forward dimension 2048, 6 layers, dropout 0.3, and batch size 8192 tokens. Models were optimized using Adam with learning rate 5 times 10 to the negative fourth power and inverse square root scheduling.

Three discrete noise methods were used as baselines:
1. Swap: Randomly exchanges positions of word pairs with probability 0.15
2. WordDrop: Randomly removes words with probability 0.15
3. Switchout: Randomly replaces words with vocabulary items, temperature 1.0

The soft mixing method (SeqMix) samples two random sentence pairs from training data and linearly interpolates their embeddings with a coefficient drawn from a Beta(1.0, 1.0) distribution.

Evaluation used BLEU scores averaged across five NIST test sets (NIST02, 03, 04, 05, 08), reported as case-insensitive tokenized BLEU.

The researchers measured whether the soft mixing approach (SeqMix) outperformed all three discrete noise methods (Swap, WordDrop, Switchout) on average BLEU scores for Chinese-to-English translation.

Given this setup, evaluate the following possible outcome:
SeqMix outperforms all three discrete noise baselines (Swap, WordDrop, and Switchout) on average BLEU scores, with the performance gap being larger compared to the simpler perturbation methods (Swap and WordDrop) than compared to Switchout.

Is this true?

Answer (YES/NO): NO